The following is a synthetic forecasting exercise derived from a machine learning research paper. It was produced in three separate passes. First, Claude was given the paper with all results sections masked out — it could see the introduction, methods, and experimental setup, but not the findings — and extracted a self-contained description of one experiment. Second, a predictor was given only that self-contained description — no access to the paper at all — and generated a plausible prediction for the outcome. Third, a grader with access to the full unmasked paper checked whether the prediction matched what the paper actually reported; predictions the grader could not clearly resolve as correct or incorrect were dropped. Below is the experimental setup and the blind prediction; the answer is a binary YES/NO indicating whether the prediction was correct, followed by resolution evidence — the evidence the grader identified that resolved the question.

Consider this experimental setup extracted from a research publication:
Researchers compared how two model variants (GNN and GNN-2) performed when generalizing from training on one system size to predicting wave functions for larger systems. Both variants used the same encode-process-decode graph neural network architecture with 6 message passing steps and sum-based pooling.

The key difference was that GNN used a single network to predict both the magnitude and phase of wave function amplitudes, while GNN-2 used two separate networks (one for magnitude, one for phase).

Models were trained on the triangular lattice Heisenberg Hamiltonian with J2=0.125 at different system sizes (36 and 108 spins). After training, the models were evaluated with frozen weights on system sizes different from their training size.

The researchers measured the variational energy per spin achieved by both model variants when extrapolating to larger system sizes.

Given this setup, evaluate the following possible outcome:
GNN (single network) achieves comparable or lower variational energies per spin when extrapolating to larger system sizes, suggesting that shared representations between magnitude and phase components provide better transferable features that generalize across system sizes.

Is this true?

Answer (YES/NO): NO